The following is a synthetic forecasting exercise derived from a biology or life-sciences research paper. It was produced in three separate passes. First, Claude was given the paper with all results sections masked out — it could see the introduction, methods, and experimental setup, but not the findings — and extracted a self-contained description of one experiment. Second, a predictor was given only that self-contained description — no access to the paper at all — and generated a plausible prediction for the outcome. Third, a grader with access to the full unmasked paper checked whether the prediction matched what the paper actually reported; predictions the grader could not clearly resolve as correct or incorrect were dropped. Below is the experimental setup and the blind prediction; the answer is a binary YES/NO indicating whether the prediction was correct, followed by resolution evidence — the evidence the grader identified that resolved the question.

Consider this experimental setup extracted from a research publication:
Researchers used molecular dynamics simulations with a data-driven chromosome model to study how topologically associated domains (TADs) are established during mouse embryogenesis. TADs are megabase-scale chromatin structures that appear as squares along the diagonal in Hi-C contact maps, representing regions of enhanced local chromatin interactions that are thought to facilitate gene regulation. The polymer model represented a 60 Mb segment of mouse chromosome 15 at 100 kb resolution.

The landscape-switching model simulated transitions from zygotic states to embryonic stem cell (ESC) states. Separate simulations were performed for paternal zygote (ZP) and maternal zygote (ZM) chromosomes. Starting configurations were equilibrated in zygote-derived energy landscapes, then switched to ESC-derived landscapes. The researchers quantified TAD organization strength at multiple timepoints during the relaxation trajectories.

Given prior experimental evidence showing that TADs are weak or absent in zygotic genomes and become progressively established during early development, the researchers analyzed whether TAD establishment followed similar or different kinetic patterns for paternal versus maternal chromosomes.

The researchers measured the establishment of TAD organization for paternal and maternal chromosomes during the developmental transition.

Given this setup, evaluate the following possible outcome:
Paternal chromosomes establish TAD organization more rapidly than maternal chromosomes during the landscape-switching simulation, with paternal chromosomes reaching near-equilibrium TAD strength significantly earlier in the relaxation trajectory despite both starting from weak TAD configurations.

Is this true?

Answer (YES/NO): NO